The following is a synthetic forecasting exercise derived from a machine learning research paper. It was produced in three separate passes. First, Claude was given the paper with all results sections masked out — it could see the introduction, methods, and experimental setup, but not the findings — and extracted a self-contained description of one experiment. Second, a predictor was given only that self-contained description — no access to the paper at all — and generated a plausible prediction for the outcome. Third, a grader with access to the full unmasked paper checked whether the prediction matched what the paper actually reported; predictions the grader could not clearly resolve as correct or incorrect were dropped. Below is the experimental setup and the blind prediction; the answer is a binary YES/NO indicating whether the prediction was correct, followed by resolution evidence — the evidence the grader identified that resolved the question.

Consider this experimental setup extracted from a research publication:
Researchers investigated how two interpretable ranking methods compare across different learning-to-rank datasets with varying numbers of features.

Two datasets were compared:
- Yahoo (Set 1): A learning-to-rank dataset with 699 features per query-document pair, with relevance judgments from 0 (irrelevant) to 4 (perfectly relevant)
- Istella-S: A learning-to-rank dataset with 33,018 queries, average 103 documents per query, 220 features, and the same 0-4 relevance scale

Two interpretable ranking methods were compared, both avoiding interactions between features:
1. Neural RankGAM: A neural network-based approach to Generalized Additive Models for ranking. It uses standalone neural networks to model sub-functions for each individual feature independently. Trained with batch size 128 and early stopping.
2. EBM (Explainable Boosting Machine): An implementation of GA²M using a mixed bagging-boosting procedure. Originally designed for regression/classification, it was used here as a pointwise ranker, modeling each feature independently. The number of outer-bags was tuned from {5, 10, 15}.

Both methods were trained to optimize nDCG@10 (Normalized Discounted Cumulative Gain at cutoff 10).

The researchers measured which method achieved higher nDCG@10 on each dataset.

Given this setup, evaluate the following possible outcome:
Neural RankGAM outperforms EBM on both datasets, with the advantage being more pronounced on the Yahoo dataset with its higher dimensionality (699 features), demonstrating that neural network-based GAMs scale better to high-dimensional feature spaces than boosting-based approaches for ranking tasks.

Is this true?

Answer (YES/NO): NO